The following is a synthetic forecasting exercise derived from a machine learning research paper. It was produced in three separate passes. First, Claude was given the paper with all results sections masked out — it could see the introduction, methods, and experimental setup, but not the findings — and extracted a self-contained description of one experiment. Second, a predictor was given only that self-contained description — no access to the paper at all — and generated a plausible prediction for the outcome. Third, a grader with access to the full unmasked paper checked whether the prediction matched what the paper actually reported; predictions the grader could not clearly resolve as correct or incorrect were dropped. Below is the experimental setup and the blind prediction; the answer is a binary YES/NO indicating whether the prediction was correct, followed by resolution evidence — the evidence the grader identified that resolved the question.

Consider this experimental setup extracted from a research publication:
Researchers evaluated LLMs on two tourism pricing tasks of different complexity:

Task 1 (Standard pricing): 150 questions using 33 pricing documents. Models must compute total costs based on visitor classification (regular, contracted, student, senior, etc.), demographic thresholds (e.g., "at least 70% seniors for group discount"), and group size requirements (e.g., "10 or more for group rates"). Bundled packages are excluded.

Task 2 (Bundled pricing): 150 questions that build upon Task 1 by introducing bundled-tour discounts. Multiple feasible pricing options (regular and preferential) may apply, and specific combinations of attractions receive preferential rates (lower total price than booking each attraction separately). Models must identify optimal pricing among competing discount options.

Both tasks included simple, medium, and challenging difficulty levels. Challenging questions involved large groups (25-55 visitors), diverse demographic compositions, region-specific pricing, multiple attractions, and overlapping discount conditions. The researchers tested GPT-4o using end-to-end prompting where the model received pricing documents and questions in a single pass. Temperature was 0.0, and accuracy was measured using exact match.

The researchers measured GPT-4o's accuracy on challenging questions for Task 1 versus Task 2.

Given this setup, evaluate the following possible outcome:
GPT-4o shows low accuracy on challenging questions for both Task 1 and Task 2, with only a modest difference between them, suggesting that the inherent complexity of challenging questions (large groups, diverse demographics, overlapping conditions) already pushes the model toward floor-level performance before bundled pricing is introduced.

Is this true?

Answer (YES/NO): NO